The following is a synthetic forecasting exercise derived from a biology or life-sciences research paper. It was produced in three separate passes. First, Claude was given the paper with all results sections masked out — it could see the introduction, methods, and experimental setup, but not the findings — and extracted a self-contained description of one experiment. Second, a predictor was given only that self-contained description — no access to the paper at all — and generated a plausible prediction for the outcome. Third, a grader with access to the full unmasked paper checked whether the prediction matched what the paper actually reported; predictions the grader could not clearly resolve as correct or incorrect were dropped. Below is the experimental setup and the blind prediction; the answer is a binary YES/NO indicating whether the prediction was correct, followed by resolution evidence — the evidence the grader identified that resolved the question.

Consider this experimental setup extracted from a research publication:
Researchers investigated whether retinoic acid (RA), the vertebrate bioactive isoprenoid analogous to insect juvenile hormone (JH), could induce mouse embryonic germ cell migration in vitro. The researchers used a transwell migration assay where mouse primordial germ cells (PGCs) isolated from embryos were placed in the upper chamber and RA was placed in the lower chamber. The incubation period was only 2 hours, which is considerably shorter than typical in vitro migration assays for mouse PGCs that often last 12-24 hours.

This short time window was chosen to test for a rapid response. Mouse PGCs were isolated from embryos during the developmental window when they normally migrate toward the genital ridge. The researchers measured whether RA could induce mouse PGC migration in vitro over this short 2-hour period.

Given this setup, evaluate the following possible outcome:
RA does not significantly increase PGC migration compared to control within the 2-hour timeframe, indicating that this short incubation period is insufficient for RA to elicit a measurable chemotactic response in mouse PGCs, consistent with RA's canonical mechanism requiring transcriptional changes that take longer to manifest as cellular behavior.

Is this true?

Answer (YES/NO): NO